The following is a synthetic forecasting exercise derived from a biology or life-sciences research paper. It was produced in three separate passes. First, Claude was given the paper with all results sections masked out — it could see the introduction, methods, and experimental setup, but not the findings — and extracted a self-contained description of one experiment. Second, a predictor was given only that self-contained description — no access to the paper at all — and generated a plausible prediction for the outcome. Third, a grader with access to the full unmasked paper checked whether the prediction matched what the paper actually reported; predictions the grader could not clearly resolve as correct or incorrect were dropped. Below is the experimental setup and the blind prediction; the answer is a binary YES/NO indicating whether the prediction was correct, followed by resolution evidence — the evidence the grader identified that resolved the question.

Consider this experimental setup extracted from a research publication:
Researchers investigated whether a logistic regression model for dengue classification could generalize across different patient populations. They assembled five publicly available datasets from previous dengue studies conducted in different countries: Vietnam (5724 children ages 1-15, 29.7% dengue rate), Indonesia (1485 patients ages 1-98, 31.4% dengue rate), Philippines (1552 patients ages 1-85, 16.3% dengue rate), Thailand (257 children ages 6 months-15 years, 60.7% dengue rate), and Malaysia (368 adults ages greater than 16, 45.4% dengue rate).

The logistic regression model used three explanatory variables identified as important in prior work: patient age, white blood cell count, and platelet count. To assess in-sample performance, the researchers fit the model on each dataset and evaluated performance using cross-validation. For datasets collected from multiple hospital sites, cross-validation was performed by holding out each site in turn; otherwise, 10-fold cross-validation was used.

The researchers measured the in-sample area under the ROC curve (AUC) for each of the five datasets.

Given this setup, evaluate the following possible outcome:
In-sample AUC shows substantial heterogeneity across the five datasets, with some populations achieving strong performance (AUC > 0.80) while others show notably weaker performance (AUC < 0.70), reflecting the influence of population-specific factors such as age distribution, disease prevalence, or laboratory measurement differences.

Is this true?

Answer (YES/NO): NO